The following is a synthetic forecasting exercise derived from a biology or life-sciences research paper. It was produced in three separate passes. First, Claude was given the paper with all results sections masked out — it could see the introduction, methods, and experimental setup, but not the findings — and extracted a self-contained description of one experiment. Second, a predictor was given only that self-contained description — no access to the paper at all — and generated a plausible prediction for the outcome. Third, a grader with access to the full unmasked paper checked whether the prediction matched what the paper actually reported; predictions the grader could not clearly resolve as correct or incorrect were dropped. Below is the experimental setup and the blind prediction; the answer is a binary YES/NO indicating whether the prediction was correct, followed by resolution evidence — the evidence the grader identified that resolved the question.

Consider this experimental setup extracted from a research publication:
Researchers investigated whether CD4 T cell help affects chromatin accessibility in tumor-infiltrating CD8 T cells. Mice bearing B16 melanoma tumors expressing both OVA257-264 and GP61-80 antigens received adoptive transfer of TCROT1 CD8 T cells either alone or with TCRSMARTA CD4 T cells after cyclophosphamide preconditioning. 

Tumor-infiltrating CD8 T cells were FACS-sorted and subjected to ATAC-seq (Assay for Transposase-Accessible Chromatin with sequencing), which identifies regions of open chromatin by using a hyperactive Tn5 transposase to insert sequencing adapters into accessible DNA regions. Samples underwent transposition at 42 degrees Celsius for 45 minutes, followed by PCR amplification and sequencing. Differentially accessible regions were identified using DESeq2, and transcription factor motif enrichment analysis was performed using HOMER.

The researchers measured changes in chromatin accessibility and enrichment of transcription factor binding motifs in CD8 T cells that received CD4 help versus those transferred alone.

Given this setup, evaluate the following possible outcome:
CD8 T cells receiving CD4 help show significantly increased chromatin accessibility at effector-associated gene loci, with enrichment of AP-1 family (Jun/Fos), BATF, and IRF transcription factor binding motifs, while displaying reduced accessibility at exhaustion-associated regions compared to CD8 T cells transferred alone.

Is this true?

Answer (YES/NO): NO